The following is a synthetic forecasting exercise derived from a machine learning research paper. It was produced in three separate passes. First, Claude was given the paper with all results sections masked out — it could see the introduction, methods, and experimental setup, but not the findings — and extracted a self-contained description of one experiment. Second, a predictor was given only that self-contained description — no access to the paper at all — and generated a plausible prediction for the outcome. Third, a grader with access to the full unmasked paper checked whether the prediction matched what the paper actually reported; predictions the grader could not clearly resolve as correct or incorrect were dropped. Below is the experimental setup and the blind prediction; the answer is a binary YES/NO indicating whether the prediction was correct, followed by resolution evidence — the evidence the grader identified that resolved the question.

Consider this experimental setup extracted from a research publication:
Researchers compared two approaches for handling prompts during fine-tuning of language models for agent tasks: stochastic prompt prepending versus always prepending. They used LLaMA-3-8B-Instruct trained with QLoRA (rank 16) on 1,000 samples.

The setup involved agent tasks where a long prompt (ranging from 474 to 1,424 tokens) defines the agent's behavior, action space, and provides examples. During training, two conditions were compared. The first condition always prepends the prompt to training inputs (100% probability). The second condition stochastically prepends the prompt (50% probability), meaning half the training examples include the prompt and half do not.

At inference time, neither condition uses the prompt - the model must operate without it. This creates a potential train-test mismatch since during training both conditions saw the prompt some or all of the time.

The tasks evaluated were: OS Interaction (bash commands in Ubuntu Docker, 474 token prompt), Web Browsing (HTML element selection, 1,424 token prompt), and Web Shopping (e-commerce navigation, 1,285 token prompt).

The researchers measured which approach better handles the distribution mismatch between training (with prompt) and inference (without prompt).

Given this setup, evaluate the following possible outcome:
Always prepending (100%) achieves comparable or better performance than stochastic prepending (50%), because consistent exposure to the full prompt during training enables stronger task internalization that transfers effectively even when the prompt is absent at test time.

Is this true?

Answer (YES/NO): NO